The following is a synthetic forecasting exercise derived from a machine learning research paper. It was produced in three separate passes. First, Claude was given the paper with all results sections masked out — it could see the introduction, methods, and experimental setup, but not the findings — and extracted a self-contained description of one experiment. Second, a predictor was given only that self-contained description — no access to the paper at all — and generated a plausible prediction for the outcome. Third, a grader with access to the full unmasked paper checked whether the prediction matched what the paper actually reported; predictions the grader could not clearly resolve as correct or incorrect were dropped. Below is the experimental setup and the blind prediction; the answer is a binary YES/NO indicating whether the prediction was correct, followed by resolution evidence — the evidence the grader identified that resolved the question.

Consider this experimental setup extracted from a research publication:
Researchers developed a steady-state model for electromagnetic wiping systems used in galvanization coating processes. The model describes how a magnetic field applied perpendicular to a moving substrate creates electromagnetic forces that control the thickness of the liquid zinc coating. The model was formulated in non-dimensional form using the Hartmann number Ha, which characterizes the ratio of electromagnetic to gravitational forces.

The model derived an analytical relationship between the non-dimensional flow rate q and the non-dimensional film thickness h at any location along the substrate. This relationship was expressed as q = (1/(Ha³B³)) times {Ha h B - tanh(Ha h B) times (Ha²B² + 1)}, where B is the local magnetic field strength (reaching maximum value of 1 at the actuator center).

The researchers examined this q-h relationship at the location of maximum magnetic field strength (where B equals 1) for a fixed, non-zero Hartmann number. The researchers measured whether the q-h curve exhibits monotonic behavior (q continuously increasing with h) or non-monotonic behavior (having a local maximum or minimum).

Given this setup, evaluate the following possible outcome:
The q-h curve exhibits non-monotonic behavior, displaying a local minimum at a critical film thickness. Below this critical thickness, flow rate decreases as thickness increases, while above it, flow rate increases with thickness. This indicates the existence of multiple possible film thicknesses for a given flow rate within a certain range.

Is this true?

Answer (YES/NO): YES